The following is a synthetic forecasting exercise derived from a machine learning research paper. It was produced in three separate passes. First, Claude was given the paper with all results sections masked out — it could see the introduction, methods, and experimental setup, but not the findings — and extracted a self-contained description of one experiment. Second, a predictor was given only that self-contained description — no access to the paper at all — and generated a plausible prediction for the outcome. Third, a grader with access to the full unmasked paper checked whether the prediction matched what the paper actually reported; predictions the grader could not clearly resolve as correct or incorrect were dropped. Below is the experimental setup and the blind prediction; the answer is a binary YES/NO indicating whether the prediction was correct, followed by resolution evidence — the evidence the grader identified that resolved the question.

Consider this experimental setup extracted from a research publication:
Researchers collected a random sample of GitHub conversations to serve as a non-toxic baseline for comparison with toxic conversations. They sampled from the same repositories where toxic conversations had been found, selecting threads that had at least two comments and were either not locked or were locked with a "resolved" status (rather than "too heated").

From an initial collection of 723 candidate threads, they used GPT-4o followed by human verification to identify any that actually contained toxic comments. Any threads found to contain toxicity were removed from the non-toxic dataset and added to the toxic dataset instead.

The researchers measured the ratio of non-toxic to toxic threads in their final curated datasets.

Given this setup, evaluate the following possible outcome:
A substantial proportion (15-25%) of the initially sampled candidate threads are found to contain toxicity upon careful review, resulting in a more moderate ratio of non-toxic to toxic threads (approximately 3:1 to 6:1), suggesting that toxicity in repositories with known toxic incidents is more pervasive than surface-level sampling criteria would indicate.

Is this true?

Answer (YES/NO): NO